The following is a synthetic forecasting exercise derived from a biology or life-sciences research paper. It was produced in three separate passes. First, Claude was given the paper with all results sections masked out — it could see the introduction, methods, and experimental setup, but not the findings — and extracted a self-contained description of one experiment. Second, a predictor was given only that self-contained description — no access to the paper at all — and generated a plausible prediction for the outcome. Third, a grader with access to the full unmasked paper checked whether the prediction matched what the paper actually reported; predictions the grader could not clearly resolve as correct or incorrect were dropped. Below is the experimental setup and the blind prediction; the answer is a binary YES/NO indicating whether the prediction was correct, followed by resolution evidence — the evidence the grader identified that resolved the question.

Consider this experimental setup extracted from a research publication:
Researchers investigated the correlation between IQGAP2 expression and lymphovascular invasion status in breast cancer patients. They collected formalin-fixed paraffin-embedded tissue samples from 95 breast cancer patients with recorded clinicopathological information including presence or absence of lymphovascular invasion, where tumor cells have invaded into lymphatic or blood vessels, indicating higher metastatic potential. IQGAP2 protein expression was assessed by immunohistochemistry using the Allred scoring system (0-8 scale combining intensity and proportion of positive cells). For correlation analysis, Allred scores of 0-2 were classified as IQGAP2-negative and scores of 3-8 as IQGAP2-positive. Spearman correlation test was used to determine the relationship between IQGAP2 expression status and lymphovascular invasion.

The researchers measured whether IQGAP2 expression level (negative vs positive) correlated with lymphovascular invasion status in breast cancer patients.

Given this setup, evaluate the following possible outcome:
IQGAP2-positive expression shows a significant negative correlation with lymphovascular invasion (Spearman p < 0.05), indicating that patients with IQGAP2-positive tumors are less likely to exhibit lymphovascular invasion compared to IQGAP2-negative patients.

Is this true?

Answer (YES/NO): YES